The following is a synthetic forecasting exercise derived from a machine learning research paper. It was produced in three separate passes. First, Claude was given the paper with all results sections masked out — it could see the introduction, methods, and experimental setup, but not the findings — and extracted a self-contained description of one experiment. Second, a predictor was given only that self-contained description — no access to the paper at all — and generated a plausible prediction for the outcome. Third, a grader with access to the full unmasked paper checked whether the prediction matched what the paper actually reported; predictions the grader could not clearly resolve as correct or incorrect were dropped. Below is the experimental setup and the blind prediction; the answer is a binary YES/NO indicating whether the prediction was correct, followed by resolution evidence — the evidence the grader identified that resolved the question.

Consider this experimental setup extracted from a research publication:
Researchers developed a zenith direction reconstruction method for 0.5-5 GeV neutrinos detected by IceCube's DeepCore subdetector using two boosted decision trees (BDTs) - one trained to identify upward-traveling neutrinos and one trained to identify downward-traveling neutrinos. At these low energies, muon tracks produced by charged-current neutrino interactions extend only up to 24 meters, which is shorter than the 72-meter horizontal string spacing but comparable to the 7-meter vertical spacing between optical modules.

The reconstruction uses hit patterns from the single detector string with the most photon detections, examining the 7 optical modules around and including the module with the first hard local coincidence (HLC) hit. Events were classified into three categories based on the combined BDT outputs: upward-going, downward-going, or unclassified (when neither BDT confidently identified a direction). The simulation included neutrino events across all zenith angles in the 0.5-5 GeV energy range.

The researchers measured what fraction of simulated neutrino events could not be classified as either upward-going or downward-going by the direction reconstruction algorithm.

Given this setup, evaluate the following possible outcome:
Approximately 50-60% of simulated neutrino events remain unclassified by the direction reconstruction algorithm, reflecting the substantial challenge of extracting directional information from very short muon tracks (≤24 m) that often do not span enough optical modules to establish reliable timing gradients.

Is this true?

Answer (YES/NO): NO